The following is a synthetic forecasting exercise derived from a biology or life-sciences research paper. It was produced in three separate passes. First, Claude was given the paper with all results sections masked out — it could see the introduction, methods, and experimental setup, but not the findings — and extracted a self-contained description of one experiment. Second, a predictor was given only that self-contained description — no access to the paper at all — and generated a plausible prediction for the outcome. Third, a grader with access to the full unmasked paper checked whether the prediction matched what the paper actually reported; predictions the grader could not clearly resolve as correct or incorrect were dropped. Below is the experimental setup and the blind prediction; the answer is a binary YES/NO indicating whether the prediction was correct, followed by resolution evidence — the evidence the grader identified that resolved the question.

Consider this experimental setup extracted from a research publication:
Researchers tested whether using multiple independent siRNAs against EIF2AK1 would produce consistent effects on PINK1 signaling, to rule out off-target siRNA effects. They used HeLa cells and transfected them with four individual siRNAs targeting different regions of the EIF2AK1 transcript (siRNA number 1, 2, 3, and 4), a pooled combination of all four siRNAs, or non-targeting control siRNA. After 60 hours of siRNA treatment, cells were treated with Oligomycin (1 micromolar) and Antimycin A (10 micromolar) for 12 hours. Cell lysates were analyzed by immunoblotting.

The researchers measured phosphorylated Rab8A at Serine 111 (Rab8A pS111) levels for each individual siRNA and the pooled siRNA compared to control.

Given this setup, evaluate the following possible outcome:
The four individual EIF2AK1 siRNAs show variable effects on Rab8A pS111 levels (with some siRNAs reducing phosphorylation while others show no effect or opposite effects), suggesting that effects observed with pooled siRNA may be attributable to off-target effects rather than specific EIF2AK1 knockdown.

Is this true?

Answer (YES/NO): NO